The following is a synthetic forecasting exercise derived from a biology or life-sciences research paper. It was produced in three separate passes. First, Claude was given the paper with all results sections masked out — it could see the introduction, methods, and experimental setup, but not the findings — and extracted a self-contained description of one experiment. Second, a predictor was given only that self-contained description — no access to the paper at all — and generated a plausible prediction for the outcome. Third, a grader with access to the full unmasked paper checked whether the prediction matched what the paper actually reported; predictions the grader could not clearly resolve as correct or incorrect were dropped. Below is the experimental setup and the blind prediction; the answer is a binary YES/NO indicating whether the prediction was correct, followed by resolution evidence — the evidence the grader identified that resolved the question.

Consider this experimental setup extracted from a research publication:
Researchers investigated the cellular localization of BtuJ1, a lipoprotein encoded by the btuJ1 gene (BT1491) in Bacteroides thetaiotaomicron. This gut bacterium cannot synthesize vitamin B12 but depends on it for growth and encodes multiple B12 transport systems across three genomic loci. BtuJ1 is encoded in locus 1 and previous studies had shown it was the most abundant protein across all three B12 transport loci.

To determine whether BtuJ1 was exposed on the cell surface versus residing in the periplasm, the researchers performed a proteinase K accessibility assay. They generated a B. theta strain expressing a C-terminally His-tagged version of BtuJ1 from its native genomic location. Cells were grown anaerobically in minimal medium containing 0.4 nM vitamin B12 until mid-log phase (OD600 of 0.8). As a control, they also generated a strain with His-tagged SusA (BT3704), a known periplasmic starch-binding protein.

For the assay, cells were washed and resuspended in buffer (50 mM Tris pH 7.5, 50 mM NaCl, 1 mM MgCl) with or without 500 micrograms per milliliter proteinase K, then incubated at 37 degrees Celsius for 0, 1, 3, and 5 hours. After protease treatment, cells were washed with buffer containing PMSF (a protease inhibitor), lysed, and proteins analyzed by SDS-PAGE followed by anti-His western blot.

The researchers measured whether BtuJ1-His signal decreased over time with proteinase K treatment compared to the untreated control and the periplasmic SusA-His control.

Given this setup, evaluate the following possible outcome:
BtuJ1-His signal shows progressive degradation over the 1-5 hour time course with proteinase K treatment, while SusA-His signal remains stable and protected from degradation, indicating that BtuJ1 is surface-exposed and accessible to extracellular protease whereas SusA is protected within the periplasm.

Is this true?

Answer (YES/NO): YES